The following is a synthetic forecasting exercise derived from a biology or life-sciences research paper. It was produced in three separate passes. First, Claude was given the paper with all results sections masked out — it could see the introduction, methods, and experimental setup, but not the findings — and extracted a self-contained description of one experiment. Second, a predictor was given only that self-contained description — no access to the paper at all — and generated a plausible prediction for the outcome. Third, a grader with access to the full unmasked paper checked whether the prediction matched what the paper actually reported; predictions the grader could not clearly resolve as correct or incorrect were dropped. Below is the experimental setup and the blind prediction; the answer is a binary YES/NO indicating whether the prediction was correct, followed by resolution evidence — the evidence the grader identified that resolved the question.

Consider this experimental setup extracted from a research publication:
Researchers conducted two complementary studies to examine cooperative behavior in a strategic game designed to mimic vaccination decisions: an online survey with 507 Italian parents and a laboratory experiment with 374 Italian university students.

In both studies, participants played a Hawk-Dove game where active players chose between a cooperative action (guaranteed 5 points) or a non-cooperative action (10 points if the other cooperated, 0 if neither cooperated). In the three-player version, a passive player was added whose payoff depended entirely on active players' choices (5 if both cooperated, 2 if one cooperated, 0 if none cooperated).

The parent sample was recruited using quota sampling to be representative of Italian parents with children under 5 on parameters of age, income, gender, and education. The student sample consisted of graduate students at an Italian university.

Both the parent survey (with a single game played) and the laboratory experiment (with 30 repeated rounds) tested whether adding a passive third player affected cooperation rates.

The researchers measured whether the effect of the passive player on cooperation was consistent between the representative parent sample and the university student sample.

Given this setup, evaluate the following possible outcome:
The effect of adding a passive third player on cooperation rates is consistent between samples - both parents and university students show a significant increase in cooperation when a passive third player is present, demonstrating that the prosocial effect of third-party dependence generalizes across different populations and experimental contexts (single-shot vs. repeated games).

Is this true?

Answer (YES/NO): NO